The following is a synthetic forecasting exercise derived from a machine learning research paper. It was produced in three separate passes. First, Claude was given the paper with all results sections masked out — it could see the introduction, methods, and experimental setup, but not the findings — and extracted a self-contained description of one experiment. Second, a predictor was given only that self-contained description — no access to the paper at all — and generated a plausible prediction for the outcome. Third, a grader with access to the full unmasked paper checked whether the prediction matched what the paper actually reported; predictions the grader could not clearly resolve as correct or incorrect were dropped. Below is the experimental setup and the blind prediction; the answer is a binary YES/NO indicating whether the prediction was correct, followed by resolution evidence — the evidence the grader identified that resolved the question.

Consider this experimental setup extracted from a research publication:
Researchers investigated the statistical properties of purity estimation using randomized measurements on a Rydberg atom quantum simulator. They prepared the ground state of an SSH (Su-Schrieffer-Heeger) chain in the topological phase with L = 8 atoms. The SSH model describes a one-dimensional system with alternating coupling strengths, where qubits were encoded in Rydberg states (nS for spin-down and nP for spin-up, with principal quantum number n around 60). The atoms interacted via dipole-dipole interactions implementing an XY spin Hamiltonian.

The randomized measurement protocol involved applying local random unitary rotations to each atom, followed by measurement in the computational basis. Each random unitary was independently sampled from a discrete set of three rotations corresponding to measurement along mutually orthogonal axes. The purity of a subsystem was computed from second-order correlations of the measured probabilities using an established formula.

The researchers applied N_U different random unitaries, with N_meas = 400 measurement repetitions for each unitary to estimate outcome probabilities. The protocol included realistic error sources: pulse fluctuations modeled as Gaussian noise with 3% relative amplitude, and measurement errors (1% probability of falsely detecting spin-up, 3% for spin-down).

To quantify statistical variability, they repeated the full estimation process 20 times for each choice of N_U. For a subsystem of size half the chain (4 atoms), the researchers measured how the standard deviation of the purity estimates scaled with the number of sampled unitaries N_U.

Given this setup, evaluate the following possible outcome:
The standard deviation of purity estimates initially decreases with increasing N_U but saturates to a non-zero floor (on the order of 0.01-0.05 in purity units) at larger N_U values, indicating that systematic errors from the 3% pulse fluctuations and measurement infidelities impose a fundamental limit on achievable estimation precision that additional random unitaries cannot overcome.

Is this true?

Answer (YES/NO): NO